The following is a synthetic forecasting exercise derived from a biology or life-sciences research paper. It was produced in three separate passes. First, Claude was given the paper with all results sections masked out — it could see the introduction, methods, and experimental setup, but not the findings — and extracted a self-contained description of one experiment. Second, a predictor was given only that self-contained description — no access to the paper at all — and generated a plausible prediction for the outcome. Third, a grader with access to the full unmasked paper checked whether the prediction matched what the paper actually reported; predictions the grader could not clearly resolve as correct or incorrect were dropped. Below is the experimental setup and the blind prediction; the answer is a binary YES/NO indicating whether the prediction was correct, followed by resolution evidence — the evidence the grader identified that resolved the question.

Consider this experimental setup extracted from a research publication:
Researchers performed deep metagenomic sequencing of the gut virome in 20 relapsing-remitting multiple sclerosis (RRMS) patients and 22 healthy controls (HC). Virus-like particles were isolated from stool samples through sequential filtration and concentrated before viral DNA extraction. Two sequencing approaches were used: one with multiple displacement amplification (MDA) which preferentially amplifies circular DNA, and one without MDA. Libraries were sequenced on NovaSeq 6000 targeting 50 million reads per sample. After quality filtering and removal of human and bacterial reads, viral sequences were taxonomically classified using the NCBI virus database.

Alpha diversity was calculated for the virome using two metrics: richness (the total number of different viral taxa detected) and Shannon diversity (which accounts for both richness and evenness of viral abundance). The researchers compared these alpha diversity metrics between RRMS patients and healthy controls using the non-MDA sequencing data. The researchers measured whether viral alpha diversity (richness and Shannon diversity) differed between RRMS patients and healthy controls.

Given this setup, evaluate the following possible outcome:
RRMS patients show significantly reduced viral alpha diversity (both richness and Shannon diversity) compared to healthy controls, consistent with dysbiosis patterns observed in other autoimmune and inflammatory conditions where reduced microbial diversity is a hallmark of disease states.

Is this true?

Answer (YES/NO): NO